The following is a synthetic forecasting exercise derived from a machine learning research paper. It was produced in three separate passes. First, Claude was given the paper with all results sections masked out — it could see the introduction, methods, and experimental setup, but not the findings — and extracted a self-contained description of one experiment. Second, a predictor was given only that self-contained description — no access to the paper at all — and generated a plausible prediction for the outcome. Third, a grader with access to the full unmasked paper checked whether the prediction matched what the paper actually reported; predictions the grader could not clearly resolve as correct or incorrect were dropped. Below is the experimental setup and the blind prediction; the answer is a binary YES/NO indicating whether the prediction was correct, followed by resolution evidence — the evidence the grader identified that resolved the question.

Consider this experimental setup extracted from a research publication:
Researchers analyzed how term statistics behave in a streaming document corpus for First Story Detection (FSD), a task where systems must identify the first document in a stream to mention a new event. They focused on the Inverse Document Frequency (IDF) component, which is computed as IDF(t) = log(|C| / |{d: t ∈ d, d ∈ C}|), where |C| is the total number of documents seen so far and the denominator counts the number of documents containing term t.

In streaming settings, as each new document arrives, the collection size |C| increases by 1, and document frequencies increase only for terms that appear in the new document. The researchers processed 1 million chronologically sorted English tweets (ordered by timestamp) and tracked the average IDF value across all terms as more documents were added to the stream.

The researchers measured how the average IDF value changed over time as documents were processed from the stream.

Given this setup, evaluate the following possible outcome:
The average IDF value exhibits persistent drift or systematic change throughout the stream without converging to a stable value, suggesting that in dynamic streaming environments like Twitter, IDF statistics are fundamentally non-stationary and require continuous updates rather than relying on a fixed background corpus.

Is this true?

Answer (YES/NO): YES